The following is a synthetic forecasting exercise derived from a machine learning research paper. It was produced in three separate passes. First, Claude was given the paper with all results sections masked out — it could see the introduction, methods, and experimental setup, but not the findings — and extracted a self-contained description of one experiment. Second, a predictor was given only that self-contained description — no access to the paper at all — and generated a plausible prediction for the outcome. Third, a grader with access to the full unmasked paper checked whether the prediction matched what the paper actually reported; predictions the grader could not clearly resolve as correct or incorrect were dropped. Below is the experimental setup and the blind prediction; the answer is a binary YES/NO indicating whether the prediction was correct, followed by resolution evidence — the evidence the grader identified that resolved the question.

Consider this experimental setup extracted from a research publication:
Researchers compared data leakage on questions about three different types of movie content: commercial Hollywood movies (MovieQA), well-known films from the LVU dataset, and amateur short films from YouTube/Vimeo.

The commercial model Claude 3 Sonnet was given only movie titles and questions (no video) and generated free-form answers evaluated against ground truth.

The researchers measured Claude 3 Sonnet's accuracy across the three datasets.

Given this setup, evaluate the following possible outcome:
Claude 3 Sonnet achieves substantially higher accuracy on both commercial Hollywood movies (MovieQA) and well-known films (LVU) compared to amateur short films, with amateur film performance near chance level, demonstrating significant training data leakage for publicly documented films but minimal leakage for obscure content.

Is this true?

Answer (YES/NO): YES